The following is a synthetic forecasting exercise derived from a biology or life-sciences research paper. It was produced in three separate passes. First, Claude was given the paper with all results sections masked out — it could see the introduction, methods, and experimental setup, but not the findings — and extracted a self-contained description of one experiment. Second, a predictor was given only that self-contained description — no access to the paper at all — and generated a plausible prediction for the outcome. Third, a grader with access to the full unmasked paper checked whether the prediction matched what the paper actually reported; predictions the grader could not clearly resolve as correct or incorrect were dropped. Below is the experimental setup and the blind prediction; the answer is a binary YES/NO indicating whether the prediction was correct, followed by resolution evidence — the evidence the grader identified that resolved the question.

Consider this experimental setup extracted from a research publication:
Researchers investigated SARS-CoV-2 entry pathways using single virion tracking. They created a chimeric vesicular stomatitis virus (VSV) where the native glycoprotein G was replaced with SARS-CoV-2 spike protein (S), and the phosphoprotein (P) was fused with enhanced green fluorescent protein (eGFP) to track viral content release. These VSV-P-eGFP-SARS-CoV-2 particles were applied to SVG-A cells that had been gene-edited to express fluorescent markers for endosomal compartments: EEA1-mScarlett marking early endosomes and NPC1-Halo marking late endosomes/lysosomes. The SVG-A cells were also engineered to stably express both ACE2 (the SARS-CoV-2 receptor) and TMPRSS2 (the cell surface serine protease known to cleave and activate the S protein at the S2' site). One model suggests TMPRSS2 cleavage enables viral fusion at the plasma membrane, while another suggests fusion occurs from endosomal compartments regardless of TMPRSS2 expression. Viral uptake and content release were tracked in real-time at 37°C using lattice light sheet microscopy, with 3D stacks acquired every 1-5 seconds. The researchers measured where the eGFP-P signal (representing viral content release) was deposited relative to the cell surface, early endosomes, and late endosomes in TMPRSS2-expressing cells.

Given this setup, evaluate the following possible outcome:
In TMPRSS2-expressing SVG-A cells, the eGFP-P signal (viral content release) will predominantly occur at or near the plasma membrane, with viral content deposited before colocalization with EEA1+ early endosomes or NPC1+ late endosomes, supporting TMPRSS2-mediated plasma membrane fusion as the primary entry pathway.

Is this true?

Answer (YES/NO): NO